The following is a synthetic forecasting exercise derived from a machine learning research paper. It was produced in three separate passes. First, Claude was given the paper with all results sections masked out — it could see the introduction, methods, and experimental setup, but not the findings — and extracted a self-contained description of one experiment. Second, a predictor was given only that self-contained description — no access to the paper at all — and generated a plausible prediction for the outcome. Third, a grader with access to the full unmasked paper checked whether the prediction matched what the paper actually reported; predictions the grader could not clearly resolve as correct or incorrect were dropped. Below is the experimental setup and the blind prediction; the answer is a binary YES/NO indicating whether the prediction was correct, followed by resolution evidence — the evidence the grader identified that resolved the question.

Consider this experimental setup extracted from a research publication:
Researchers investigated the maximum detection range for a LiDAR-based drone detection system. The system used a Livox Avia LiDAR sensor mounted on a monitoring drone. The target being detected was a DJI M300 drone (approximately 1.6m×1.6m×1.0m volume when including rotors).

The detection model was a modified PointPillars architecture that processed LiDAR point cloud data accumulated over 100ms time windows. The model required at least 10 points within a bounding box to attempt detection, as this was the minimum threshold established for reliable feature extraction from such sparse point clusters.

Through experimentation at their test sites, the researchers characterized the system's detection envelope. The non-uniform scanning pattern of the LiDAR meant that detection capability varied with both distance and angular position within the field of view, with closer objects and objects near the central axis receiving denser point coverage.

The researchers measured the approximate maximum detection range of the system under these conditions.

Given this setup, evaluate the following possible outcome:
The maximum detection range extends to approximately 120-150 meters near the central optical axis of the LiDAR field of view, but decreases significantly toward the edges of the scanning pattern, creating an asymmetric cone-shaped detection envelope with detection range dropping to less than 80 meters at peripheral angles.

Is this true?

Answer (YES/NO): NO